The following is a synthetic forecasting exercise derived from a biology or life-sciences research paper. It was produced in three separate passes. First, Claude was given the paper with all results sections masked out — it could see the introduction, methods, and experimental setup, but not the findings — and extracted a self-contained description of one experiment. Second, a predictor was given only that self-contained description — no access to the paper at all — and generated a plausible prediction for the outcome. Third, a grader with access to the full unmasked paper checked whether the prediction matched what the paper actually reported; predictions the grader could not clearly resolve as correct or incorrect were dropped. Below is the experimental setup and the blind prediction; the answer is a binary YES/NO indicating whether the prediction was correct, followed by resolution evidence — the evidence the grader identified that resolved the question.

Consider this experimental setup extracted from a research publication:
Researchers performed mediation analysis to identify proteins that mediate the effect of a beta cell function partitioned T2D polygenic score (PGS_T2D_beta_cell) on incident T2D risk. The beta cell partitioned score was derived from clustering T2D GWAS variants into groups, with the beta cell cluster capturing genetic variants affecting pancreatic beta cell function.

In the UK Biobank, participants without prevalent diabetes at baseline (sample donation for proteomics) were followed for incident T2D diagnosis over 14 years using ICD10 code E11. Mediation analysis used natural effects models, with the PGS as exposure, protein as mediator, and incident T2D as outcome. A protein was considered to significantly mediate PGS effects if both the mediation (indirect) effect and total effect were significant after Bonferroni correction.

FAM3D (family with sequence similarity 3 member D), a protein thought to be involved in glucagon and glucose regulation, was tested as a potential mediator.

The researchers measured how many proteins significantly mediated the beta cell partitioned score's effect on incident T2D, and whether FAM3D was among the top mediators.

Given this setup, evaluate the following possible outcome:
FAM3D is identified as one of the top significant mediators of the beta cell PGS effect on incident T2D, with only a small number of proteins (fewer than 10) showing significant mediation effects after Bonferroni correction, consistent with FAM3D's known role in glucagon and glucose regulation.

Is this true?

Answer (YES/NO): YES